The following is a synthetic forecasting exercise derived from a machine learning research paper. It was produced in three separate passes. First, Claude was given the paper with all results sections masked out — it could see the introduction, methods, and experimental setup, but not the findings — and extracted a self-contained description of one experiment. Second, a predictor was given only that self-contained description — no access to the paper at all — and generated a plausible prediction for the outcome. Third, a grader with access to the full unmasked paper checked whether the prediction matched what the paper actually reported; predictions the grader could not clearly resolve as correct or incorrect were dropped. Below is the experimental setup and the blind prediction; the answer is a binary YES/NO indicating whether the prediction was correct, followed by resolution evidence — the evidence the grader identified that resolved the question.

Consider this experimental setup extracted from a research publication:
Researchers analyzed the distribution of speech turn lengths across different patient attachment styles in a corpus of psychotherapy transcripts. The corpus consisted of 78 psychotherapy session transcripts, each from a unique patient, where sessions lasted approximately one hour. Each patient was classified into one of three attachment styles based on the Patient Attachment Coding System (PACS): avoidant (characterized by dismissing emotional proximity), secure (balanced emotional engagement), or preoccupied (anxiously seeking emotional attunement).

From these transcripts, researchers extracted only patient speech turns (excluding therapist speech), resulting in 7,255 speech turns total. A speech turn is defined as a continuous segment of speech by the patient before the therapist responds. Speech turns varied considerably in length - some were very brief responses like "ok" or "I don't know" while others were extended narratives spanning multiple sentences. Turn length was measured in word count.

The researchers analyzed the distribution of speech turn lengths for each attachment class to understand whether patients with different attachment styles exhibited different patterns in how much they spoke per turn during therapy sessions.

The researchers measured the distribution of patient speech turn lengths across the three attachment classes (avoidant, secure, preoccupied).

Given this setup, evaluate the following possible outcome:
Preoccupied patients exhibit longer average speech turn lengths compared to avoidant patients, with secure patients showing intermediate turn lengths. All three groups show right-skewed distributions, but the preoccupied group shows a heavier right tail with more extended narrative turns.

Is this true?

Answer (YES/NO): NO